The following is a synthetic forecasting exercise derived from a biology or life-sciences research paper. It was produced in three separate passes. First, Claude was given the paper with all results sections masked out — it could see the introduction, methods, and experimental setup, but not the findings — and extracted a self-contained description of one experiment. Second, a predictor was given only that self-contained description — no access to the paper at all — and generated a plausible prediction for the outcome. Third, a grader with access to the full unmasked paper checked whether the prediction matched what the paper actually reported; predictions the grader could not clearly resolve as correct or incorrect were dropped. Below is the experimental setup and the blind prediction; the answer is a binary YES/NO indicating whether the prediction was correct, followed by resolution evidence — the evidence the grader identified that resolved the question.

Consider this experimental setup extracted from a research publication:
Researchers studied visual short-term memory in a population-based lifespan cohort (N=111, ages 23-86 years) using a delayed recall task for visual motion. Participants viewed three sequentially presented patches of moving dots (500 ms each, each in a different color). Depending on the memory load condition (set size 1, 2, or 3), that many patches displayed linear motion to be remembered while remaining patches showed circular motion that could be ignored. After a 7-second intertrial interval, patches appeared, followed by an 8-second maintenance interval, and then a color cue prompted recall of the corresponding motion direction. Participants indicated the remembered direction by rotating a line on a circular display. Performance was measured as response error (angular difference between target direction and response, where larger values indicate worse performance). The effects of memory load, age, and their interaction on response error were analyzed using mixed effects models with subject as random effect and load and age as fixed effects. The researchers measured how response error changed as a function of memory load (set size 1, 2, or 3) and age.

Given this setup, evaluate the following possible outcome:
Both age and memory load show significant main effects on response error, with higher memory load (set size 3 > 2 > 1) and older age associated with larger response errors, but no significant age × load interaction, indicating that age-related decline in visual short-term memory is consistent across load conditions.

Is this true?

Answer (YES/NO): NO